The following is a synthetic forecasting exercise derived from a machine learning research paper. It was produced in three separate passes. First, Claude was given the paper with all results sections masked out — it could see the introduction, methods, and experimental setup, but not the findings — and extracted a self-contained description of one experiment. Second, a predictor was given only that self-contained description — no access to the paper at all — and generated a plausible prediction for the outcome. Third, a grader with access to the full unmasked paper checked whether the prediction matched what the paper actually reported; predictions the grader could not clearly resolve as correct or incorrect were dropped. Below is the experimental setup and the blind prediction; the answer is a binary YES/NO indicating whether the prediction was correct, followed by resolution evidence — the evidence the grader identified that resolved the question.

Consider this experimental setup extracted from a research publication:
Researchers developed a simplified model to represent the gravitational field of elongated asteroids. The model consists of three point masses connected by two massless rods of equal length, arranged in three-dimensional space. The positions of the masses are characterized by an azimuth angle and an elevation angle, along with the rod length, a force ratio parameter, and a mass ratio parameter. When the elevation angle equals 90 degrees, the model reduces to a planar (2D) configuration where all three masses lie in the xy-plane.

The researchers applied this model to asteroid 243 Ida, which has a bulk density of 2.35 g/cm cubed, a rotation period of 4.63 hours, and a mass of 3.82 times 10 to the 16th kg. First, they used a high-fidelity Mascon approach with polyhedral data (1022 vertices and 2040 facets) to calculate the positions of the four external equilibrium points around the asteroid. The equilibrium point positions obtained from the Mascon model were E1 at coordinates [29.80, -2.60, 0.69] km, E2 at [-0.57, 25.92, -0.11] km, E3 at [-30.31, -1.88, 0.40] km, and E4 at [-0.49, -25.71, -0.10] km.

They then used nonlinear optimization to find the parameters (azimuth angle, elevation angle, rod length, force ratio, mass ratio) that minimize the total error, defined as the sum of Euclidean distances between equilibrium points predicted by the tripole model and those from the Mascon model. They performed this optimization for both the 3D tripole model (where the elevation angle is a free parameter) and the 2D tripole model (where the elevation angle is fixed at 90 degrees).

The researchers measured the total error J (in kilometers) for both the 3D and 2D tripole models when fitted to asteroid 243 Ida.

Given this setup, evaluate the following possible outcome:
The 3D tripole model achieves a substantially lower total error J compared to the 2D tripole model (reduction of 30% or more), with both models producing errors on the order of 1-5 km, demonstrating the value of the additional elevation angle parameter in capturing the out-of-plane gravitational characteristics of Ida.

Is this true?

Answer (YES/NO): YES